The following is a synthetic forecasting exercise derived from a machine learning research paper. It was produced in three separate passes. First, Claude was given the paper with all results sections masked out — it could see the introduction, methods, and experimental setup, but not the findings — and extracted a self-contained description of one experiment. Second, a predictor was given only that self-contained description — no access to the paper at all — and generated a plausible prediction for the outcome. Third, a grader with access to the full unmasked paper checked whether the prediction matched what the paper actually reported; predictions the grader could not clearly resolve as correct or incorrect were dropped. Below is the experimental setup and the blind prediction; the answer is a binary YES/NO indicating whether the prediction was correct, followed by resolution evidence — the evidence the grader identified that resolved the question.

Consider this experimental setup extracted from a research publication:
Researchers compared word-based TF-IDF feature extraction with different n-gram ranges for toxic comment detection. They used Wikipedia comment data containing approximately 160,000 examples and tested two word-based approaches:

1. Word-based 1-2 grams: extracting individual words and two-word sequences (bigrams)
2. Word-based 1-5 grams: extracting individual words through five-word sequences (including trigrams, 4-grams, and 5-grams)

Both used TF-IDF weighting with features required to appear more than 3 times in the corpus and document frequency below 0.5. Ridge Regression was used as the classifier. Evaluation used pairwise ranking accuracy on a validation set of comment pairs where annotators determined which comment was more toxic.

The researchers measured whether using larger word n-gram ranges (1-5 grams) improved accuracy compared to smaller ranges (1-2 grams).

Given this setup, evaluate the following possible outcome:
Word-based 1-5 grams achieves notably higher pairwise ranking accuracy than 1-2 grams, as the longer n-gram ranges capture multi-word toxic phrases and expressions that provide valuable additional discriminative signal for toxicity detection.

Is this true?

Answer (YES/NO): NO